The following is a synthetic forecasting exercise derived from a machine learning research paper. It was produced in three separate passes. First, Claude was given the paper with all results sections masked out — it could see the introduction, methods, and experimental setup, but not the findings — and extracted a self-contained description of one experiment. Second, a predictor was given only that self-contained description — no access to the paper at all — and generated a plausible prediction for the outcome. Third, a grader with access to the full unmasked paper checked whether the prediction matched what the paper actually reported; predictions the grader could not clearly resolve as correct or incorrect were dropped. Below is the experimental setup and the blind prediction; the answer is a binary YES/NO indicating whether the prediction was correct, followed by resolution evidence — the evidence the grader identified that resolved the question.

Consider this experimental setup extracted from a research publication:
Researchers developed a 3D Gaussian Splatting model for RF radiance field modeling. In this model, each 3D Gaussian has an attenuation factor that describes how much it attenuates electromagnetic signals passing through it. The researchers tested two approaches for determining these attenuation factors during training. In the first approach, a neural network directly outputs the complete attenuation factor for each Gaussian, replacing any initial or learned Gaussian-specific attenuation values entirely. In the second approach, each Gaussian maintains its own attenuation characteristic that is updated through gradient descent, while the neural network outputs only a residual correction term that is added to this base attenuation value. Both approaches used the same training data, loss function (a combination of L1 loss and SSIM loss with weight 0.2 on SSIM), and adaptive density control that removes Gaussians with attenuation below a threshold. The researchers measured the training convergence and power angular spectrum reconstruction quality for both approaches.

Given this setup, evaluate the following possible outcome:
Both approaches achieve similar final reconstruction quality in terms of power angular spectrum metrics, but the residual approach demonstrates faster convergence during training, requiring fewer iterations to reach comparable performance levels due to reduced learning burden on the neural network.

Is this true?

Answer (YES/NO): NO